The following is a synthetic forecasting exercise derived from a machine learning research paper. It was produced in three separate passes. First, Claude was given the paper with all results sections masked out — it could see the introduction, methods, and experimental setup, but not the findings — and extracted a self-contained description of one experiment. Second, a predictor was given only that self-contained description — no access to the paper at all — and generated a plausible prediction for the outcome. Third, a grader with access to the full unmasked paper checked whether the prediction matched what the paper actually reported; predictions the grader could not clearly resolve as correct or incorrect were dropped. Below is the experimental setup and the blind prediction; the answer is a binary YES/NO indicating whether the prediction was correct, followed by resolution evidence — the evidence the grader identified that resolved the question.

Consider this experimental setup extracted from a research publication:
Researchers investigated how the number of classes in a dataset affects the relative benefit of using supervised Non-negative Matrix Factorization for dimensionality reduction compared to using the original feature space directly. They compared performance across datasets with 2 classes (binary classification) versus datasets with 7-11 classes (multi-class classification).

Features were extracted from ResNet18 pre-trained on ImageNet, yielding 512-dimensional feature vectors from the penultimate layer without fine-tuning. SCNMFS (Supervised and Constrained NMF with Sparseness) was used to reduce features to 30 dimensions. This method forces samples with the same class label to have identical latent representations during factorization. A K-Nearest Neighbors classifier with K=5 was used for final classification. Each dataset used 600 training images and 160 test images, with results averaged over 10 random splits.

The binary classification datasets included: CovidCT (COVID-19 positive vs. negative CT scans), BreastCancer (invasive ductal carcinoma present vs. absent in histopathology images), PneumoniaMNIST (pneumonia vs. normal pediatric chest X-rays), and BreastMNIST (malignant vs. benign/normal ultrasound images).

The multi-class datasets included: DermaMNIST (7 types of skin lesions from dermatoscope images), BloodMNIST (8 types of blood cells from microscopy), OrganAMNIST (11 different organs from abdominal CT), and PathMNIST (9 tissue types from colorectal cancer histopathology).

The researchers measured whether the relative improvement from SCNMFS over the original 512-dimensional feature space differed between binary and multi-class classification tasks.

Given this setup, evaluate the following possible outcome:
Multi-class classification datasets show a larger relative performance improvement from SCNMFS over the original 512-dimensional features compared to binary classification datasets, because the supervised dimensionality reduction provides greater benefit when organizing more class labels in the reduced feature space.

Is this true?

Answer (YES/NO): YES